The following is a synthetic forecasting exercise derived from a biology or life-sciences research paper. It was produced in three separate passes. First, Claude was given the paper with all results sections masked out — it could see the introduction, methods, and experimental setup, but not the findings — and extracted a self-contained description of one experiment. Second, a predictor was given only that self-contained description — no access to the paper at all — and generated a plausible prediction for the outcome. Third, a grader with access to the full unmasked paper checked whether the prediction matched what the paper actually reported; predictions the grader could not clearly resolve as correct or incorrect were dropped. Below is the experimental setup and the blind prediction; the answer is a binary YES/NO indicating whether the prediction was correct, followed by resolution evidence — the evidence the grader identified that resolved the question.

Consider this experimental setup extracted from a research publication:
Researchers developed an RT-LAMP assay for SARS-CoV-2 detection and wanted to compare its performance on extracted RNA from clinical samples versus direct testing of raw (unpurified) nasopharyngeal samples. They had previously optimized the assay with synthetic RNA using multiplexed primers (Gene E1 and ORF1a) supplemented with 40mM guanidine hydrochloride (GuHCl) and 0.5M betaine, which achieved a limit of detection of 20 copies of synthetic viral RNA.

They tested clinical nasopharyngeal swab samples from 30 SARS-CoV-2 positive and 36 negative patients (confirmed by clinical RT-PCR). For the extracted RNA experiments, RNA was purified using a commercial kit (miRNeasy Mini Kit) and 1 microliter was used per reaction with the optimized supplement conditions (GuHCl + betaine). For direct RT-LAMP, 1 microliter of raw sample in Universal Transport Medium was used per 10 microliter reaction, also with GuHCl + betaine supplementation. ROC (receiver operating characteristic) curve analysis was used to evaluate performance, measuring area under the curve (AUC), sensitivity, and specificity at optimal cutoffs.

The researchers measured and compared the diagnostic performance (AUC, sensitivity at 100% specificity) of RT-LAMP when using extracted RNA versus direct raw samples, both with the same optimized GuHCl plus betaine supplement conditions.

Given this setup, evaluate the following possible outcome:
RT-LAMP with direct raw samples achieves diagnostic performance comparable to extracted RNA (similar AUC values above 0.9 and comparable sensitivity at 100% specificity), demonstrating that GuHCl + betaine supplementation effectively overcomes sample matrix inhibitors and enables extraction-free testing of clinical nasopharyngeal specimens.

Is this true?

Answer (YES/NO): NO